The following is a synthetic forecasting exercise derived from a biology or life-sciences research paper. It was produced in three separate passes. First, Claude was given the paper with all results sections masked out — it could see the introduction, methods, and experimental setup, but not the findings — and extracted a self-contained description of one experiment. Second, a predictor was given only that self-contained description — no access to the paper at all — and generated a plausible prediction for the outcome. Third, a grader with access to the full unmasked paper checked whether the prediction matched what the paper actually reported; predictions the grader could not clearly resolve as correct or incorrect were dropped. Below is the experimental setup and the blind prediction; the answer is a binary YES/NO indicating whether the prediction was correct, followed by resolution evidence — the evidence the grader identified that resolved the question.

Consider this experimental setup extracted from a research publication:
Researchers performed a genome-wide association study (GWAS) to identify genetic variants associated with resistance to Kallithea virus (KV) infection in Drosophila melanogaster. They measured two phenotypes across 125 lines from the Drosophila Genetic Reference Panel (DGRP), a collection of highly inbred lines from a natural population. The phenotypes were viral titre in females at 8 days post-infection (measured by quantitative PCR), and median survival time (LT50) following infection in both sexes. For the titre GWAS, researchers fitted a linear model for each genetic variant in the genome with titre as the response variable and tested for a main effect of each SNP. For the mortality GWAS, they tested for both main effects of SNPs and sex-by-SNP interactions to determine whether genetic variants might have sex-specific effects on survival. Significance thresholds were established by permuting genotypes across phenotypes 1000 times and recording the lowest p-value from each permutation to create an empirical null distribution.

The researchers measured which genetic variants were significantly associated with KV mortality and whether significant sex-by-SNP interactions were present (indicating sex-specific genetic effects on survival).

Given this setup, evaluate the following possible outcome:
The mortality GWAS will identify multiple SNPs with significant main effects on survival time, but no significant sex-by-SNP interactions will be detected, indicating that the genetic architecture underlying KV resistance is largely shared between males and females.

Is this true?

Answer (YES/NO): YES